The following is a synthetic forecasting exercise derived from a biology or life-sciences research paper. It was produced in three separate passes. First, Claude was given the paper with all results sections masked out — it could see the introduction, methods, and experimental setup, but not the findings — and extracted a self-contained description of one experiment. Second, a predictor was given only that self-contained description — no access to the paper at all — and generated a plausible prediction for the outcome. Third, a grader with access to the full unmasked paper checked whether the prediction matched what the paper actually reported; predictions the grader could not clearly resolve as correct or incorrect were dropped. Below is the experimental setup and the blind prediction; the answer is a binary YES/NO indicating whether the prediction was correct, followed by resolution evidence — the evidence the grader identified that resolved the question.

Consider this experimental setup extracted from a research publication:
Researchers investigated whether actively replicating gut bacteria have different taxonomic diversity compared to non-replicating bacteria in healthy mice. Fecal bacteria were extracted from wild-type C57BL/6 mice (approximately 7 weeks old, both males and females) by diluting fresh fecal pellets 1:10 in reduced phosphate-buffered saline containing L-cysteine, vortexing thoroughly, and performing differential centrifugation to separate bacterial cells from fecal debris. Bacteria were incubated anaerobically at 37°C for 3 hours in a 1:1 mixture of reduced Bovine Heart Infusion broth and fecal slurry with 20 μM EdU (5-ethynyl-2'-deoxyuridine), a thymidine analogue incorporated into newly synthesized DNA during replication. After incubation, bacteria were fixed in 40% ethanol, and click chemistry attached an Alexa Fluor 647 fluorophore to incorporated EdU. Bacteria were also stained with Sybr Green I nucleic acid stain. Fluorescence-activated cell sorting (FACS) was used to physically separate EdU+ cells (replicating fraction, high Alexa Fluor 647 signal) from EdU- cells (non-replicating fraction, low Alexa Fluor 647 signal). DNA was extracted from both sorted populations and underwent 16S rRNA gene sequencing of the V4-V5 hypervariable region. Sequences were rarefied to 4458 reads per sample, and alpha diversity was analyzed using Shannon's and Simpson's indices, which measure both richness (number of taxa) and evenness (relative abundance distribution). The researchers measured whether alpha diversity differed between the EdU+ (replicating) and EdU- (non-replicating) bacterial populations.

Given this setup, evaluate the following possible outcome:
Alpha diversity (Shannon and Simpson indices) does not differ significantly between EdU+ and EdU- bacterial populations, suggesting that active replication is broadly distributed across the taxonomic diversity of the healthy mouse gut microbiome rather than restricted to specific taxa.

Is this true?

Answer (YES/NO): NO